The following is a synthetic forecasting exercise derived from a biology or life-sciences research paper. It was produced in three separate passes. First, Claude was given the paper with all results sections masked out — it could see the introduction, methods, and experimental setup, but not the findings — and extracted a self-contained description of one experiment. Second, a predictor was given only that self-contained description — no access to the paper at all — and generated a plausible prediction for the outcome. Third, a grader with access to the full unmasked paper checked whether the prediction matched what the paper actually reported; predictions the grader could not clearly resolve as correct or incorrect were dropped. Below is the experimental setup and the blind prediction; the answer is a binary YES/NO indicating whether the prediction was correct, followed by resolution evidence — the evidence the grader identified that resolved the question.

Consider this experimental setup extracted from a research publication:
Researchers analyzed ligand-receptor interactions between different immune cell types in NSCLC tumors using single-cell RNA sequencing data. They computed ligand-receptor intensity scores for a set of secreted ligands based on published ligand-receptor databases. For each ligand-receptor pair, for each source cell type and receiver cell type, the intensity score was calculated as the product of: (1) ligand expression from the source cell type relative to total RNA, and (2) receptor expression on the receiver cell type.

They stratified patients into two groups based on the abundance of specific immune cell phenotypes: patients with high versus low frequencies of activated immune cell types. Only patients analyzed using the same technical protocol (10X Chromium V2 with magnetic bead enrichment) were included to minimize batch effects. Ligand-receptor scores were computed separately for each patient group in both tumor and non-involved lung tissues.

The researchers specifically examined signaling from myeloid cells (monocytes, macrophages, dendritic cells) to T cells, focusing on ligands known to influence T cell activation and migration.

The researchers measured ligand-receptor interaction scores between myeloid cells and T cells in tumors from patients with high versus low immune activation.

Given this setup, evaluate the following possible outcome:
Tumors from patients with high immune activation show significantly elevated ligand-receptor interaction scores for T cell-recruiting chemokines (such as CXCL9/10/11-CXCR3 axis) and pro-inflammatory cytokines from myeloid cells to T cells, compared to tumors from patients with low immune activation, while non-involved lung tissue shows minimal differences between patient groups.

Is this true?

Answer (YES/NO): YES